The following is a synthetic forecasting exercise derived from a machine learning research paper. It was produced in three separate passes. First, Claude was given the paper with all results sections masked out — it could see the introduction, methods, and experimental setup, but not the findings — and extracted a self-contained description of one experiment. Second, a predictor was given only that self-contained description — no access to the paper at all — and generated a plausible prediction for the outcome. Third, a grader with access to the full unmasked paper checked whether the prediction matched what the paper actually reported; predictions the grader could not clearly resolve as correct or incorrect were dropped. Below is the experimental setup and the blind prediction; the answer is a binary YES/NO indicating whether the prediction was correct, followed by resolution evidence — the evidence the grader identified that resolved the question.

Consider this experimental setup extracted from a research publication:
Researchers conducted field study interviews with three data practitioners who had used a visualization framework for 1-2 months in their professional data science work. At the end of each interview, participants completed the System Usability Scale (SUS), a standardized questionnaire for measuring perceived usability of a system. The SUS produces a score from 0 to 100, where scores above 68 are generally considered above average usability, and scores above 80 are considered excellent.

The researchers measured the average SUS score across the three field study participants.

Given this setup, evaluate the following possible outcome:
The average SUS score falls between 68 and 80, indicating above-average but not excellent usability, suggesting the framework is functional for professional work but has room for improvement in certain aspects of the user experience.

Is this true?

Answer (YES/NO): YES